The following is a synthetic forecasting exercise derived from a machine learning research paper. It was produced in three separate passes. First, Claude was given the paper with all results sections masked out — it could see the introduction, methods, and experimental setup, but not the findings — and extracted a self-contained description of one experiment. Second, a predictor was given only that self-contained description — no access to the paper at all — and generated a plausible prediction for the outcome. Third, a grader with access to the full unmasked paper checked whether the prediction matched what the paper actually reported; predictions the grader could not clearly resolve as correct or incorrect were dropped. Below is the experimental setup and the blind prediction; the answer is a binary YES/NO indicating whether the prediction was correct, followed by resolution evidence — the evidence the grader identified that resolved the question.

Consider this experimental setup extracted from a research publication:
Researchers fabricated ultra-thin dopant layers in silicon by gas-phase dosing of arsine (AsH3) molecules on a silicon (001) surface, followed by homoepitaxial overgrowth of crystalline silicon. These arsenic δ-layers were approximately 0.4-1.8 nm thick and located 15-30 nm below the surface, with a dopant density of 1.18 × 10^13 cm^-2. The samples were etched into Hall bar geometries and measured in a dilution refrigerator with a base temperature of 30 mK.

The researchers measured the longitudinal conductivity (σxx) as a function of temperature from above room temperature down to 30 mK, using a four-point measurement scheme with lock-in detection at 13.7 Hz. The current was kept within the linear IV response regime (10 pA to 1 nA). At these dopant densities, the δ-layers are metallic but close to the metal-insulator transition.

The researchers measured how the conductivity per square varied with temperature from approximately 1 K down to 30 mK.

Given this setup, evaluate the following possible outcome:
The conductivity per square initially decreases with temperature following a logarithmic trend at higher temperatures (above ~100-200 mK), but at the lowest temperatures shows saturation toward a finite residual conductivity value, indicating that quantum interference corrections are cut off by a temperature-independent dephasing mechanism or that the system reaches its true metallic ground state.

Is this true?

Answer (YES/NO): NO